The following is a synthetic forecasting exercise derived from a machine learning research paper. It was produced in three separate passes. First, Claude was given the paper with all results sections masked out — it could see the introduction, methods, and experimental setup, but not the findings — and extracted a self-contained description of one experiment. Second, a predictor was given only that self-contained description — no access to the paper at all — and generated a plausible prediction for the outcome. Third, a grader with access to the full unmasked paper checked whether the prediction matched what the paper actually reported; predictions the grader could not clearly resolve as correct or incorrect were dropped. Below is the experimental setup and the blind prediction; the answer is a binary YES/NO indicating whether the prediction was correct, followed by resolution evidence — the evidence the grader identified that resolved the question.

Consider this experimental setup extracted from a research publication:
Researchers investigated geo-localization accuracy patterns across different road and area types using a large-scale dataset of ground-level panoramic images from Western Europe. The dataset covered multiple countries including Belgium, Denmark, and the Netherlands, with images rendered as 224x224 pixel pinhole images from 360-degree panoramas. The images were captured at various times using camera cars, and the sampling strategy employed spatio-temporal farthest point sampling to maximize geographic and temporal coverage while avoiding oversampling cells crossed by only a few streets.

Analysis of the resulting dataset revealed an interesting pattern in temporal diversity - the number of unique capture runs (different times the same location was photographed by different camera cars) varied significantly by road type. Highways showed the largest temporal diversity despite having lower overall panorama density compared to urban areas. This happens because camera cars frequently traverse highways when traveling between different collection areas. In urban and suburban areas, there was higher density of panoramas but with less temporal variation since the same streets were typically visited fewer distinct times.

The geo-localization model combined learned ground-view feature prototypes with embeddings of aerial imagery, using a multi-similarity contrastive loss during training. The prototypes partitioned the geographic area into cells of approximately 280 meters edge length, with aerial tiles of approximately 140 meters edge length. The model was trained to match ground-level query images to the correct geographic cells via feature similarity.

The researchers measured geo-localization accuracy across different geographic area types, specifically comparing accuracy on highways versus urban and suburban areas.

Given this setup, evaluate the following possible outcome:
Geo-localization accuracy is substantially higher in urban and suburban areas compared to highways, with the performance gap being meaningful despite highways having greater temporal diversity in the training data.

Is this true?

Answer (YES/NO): NO